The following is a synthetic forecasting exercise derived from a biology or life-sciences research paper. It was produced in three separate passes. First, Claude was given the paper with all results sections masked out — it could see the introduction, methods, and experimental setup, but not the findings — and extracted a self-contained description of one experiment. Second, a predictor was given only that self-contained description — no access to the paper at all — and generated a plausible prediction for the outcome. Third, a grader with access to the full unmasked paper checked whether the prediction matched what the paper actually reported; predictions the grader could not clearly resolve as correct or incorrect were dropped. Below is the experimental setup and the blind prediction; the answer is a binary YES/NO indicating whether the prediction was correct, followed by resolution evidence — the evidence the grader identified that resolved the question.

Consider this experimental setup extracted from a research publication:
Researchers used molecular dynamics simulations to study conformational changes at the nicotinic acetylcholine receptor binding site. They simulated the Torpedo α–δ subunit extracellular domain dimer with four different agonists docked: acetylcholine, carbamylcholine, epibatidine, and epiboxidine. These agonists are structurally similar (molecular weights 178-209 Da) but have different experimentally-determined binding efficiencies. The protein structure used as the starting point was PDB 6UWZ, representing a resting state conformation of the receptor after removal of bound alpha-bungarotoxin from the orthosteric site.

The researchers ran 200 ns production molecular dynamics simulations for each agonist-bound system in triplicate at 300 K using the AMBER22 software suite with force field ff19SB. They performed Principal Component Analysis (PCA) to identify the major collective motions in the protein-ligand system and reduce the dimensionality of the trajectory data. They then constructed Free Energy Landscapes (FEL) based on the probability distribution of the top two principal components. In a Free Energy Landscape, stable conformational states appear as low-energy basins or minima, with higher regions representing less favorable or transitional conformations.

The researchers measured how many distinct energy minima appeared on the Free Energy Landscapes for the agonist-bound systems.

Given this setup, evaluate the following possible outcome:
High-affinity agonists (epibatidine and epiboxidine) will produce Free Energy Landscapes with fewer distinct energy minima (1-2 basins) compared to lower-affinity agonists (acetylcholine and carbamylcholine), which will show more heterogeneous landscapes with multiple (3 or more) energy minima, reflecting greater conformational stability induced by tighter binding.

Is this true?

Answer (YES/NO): NO